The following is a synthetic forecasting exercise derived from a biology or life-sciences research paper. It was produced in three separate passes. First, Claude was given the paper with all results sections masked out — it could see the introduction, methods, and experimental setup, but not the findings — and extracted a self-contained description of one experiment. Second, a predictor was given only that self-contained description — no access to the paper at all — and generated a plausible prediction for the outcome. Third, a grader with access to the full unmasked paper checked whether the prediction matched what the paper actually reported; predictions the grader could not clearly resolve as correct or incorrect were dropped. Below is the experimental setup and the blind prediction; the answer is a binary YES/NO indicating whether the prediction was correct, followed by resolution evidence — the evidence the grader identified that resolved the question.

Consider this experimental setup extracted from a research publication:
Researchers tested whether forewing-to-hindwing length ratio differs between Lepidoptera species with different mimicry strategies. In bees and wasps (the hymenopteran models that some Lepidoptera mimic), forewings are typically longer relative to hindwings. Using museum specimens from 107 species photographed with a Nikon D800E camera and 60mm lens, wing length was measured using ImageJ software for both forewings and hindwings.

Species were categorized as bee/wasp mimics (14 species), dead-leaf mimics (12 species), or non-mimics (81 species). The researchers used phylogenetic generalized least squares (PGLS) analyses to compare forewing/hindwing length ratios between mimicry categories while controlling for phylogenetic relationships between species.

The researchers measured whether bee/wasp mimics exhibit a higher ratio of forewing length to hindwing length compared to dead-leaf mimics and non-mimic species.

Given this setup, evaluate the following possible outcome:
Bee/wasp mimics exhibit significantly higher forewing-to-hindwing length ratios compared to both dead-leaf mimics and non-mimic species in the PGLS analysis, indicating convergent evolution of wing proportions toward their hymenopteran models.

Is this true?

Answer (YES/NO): YES